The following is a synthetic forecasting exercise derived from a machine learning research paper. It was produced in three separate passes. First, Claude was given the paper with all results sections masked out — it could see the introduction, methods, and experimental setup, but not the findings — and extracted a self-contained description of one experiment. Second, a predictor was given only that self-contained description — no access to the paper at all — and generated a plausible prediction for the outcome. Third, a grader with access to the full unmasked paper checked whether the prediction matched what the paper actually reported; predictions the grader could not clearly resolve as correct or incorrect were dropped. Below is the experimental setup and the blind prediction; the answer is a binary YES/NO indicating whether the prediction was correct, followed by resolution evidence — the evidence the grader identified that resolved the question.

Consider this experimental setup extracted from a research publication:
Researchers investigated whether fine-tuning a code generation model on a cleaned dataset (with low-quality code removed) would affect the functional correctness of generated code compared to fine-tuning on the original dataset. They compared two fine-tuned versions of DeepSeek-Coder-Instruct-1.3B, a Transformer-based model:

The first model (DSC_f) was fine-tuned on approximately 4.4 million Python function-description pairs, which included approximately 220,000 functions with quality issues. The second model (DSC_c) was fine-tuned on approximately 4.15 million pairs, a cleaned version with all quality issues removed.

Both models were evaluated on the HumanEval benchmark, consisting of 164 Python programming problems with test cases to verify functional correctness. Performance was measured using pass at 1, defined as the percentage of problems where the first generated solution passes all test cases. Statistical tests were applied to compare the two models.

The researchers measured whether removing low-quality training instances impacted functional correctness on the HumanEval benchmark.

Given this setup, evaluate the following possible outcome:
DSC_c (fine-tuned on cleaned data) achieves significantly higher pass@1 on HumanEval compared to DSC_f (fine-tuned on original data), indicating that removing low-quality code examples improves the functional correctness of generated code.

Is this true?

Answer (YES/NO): NO